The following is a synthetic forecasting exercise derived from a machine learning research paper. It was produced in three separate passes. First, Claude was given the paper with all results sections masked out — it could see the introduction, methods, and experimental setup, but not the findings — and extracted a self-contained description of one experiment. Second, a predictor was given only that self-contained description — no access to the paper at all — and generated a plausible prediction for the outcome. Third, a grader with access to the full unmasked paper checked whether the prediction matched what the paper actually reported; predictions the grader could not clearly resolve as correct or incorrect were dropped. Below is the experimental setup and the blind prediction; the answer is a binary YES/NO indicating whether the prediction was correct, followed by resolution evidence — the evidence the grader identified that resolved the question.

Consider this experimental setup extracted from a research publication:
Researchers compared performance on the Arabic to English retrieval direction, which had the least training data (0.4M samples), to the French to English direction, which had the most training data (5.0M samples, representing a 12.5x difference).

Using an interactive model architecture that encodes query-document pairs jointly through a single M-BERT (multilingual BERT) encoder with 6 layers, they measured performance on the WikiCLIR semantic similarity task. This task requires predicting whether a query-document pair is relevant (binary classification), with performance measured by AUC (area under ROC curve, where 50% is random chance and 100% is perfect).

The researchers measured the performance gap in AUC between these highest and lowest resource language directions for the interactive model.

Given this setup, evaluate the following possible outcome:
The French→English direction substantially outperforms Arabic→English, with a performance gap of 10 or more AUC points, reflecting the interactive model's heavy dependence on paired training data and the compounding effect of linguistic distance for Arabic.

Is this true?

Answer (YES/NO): NO